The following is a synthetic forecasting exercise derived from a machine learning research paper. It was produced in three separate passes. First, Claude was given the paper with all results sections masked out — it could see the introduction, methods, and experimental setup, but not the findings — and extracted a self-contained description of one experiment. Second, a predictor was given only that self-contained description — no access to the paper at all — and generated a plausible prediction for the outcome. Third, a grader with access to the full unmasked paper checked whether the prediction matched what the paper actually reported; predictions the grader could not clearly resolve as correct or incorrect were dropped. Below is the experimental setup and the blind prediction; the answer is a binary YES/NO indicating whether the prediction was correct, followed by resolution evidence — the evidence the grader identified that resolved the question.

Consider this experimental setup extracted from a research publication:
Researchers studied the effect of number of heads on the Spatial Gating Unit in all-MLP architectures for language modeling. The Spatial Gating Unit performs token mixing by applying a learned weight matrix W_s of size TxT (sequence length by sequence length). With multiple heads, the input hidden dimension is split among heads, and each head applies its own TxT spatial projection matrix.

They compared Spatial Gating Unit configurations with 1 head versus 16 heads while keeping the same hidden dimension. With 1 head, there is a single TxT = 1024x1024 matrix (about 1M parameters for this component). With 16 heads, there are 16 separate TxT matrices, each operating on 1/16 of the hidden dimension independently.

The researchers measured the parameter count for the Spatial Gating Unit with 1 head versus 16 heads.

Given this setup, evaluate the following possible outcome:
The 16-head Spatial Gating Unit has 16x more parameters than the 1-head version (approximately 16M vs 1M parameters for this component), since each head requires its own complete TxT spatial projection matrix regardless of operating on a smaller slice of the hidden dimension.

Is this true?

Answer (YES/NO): YES